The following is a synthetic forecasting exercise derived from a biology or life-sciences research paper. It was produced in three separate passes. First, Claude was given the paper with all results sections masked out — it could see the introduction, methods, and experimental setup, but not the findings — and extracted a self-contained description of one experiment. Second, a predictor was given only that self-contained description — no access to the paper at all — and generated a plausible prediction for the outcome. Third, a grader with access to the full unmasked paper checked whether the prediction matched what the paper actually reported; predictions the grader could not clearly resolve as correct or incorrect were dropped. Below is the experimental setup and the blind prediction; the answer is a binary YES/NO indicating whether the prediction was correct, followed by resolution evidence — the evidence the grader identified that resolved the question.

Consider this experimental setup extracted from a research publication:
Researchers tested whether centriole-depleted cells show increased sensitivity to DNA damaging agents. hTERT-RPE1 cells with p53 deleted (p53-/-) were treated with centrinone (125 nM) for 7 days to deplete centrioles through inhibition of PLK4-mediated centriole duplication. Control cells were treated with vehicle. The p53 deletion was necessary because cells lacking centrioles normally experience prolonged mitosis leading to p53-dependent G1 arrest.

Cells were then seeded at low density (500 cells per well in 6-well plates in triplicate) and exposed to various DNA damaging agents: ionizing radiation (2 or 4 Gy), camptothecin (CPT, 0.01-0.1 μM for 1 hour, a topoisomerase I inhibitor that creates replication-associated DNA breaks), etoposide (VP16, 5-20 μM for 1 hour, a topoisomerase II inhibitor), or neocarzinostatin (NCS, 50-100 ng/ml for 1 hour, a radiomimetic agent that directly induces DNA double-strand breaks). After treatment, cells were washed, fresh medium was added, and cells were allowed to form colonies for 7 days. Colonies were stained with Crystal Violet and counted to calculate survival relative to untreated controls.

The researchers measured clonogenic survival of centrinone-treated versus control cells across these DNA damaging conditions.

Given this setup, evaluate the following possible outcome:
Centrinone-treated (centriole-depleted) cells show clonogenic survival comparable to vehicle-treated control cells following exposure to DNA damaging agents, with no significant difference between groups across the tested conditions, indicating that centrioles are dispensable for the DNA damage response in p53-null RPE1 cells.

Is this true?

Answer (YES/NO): NO